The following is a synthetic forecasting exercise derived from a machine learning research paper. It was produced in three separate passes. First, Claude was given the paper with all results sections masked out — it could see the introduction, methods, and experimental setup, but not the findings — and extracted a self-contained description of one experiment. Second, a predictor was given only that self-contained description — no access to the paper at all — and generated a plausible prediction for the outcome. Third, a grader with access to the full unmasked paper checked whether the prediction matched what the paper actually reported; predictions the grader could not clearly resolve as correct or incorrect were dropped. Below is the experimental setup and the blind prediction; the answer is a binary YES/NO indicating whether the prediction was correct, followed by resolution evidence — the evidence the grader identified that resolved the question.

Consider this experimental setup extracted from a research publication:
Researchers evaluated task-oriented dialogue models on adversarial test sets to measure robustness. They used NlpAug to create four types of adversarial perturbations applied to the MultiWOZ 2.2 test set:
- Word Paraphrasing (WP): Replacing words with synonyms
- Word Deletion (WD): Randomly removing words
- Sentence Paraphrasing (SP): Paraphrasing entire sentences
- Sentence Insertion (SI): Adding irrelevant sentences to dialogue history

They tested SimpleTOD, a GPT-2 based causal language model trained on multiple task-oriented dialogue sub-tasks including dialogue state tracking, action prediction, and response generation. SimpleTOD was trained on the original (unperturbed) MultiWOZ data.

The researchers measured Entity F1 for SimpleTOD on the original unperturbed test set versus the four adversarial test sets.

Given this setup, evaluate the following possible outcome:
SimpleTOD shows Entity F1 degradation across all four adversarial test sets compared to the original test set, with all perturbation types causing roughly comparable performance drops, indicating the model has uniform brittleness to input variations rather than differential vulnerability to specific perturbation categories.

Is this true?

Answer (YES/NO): NO